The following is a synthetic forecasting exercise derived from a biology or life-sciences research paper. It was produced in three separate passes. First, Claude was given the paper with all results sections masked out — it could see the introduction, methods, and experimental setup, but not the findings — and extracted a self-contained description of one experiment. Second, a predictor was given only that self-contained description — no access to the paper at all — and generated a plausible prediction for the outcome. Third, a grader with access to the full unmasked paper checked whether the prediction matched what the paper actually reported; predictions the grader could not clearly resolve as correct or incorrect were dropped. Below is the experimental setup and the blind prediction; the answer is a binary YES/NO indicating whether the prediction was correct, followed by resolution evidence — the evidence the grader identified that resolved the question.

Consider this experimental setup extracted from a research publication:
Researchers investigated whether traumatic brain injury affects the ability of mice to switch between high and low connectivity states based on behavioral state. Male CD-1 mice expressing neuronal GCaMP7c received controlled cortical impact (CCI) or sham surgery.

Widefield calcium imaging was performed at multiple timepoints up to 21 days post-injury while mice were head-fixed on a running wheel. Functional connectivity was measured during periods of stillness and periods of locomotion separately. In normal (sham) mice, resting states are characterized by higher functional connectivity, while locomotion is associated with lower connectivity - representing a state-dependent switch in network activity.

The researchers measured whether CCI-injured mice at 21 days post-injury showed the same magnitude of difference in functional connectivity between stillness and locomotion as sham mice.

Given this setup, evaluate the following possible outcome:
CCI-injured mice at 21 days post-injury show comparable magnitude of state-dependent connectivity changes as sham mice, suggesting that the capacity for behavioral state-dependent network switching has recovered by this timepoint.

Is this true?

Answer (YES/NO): NO